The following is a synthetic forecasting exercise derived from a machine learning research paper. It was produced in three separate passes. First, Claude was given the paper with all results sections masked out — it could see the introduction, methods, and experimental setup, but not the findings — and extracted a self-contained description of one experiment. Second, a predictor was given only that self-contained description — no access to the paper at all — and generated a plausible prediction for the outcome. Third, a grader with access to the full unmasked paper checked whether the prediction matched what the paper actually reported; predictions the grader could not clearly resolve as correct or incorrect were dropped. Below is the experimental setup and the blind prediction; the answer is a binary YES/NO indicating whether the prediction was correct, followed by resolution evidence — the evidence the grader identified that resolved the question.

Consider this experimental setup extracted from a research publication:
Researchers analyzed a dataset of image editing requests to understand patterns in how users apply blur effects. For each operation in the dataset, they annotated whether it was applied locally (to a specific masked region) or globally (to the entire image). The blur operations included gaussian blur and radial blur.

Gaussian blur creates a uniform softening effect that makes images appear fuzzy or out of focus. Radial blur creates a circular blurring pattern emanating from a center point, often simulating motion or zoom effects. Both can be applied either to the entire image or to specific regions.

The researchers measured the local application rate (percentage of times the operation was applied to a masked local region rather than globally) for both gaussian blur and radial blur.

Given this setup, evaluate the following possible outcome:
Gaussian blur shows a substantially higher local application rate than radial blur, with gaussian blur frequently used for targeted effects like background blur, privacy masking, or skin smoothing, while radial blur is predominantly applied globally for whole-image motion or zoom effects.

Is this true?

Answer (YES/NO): NO